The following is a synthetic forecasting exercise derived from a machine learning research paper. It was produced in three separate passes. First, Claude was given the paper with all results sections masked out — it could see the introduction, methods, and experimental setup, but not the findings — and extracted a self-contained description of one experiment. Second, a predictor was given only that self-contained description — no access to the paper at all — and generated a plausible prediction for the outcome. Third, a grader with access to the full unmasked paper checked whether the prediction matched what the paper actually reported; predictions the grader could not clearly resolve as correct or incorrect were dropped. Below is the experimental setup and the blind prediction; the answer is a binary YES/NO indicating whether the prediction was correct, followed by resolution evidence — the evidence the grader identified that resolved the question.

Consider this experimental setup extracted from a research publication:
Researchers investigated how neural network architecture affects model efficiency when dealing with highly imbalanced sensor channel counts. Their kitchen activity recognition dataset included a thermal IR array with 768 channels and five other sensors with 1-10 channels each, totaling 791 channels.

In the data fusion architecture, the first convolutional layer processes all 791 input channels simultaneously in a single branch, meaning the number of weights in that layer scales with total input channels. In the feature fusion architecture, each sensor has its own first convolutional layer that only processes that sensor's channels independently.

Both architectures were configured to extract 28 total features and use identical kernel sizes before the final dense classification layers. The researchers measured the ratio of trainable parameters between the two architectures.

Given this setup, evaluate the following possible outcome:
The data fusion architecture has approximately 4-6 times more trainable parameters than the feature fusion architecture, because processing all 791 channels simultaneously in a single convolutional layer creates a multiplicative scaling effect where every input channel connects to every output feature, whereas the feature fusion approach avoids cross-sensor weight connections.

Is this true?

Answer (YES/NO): NO